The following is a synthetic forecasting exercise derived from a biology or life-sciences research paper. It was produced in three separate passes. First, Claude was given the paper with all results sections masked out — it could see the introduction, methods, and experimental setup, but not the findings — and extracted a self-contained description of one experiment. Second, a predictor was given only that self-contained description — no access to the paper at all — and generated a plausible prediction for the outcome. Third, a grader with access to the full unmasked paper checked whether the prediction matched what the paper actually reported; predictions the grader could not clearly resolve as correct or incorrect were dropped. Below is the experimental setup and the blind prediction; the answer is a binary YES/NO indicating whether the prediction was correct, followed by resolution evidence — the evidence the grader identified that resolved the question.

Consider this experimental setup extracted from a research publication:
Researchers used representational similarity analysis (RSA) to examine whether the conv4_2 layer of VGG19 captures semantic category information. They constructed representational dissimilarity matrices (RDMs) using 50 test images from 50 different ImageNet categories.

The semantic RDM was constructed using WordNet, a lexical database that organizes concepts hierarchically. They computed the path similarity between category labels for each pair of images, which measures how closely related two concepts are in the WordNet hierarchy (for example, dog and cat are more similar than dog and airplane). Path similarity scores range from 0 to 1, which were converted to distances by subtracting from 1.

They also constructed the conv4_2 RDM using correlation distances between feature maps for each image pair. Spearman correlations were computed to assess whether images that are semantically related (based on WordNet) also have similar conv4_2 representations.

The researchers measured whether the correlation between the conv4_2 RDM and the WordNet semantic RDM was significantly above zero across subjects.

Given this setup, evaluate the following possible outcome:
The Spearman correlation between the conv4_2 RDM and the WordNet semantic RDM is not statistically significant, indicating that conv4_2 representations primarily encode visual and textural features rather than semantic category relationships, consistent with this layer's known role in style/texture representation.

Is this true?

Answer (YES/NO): NO